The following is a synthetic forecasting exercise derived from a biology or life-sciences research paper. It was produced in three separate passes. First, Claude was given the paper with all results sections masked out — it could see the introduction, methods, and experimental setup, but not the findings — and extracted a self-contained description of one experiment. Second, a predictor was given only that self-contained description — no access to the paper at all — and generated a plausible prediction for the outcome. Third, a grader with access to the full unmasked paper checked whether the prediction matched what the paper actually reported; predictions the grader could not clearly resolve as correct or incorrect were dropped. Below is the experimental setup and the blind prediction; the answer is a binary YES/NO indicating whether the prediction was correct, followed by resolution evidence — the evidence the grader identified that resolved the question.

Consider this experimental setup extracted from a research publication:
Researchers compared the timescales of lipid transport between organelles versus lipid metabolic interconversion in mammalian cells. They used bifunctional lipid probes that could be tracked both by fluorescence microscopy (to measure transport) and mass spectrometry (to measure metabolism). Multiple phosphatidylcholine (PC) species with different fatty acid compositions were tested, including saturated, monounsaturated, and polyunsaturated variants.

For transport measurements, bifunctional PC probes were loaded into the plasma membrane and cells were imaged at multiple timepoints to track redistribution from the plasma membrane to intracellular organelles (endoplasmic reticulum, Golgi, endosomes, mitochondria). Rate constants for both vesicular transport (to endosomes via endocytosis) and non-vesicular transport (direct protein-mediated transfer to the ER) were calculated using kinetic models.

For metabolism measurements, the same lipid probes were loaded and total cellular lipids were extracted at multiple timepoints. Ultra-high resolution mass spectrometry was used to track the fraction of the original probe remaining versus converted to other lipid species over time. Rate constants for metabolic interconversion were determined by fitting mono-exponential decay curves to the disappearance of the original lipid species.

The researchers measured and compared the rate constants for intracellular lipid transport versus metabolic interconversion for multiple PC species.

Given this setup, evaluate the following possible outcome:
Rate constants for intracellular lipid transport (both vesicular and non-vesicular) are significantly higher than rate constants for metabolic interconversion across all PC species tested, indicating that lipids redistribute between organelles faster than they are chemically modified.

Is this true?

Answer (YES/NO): YES